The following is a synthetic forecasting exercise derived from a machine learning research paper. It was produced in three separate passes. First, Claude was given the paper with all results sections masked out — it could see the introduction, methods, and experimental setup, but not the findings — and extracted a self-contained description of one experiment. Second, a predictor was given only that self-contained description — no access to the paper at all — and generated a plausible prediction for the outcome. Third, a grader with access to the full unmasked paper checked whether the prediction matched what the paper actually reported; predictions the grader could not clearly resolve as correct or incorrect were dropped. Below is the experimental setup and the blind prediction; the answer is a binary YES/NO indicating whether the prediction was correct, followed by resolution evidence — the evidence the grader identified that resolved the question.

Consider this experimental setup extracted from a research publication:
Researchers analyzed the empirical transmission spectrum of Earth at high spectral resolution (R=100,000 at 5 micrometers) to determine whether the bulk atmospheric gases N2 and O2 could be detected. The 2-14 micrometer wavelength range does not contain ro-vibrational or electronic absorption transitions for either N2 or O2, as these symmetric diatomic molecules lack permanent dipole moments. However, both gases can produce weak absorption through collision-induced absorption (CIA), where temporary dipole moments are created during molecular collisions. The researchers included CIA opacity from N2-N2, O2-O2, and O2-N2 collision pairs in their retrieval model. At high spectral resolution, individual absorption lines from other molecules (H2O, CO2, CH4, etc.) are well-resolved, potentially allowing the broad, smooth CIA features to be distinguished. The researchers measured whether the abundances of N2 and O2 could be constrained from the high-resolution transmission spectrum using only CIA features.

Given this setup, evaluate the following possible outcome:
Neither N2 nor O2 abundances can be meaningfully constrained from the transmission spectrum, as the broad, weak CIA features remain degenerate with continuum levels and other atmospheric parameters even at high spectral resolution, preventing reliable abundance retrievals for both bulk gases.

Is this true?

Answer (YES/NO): NO